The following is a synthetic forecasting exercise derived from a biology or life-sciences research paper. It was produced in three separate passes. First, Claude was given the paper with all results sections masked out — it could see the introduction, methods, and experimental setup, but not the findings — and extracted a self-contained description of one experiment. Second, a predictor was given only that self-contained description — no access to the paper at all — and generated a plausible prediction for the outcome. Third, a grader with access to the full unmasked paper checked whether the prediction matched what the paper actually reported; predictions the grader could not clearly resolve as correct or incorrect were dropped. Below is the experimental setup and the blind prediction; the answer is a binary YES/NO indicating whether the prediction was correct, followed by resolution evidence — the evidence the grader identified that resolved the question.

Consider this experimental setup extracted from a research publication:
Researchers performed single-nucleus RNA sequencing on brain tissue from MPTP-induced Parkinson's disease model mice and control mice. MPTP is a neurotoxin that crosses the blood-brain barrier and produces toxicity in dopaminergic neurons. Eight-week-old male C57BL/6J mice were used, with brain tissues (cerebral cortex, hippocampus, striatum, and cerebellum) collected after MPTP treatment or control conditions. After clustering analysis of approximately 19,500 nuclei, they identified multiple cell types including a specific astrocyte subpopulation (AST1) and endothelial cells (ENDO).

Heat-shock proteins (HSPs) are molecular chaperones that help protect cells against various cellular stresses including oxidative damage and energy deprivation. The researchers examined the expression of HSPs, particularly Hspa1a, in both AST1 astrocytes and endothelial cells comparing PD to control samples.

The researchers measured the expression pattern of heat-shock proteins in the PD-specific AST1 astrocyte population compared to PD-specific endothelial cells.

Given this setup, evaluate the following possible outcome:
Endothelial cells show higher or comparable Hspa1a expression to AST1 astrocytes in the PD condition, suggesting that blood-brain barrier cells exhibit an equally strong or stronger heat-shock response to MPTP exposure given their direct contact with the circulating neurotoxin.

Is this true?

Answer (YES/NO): NO